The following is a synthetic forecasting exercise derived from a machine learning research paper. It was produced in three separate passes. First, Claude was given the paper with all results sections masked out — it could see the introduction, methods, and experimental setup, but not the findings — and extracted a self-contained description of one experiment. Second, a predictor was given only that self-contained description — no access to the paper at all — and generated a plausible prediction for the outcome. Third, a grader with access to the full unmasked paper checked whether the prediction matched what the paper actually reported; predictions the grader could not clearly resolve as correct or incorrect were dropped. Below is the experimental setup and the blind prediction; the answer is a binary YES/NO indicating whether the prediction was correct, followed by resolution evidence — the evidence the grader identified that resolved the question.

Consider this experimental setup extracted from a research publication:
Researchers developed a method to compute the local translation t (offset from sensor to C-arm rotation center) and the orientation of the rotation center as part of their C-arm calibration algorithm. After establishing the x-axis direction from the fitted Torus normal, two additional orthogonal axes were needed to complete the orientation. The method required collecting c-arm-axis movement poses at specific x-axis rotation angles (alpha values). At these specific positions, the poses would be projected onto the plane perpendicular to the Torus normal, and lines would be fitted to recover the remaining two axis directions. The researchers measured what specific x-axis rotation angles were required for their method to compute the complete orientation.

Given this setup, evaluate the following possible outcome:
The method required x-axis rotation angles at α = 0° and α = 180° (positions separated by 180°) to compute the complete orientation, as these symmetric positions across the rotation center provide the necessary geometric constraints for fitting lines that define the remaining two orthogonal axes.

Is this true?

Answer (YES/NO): NO